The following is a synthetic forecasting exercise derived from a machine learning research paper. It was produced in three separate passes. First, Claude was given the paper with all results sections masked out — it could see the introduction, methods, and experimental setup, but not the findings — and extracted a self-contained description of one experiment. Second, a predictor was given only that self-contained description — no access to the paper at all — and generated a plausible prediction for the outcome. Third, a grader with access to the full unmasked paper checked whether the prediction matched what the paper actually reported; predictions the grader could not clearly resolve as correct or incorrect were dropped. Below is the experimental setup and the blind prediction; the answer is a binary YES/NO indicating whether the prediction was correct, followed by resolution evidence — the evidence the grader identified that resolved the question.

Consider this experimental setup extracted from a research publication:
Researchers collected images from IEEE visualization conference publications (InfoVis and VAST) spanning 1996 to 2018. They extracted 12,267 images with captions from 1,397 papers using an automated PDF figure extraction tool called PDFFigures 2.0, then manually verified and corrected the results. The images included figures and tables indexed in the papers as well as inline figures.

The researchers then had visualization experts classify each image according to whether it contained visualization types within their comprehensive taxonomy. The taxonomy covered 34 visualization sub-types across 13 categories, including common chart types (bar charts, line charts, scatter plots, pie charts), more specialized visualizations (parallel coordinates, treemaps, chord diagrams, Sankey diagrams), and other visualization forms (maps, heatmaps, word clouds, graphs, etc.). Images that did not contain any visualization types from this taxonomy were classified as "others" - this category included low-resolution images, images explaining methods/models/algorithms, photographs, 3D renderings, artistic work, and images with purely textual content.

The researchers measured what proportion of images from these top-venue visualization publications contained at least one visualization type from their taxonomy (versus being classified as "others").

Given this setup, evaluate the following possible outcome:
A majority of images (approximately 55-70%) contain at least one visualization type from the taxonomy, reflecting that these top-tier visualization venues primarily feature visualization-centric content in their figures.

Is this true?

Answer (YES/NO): NO